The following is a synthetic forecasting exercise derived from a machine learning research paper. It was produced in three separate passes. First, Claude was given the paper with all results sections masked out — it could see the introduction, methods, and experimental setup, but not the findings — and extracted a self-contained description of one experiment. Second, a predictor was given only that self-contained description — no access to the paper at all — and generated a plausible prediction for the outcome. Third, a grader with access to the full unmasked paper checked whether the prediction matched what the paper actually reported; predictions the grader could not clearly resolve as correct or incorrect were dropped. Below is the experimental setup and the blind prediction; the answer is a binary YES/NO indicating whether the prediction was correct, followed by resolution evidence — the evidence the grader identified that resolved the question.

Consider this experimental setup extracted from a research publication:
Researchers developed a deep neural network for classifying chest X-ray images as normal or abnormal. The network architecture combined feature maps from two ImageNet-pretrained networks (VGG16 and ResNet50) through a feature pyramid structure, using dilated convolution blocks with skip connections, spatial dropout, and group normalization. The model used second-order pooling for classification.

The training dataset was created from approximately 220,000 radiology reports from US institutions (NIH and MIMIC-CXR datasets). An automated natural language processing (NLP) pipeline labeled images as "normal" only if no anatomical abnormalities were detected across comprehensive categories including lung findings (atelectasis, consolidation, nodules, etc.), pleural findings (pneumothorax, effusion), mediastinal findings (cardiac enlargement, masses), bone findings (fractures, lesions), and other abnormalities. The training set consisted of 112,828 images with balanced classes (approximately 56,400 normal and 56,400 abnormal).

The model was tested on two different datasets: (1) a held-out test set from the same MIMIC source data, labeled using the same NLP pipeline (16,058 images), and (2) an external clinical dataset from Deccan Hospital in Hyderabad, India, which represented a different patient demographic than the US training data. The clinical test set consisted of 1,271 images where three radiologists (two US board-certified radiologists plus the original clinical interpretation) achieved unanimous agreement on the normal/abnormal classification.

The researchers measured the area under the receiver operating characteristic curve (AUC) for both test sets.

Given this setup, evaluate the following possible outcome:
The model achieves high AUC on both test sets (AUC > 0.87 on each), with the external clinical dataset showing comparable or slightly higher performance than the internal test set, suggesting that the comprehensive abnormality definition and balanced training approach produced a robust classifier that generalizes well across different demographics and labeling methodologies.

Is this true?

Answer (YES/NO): NO